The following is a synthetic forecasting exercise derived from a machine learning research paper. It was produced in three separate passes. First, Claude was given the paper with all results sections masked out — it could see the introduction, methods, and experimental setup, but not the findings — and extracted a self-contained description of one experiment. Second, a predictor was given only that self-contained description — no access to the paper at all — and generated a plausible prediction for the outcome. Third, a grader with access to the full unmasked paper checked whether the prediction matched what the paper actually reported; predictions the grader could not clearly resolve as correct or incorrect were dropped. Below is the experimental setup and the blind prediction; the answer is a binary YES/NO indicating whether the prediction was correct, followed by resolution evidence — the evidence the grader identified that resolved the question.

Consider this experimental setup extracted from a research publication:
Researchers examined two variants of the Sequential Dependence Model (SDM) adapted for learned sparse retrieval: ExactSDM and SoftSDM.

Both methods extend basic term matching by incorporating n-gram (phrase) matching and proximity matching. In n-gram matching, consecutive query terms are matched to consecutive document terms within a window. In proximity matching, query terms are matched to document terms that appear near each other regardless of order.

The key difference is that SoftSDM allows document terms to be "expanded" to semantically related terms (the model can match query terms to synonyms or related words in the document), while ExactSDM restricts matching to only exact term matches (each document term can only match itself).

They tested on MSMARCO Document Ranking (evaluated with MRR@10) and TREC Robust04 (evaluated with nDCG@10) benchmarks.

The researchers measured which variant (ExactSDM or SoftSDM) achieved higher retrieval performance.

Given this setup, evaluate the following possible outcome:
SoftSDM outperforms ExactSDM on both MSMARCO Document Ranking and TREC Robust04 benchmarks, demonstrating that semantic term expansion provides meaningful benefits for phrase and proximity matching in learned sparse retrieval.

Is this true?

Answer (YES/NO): NO